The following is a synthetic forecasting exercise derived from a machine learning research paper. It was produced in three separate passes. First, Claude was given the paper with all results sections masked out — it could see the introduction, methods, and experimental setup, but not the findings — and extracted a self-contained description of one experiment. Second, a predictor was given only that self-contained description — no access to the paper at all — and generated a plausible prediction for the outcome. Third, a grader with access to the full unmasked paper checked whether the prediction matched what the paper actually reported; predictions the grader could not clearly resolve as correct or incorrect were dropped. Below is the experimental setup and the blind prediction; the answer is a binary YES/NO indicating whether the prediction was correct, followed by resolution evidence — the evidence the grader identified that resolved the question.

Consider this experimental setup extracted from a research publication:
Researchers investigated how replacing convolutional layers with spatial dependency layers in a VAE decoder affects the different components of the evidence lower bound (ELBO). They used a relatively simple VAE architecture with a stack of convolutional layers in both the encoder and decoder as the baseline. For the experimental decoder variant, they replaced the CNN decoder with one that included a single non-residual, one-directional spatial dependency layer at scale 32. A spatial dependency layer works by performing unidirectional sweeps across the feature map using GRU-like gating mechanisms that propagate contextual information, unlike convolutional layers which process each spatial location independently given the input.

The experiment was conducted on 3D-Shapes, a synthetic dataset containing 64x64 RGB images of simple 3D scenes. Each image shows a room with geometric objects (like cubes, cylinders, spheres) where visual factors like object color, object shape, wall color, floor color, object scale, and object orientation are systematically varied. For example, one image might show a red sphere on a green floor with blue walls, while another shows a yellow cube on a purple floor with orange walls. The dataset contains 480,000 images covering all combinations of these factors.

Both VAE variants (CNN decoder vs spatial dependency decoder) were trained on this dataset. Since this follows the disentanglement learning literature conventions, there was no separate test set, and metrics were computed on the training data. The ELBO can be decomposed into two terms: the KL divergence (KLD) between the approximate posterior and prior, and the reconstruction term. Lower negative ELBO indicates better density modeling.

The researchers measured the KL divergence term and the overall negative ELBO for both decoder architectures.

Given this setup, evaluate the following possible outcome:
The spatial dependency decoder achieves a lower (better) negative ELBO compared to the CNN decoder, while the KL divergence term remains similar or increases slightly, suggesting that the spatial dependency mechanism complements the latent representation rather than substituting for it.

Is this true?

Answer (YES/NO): YES